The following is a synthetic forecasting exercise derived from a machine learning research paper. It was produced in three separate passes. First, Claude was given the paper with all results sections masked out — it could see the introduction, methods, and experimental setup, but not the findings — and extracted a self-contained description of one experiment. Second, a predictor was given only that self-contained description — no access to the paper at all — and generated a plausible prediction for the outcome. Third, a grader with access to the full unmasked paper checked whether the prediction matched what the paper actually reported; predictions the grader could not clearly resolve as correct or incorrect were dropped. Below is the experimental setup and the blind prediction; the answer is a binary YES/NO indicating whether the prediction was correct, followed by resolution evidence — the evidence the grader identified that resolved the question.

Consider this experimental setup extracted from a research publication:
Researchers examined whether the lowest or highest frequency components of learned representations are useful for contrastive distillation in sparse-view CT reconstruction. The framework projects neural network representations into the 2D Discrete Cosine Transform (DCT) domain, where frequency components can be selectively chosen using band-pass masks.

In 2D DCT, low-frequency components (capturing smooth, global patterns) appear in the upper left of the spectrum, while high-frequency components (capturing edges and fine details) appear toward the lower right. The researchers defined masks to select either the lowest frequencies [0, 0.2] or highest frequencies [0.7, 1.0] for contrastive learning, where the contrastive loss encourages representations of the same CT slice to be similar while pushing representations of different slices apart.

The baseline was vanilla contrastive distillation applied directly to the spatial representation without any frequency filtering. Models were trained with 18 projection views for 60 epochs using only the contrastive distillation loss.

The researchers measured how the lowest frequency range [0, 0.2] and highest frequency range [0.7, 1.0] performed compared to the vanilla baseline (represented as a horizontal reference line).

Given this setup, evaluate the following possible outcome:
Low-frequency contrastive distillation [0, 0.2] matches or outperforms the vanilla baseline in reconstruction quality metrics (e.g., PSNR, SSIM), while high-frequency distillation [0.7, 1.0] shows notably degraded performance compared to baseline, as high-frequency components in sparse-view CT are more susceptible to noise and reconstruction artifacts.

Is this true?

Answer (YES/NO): NO